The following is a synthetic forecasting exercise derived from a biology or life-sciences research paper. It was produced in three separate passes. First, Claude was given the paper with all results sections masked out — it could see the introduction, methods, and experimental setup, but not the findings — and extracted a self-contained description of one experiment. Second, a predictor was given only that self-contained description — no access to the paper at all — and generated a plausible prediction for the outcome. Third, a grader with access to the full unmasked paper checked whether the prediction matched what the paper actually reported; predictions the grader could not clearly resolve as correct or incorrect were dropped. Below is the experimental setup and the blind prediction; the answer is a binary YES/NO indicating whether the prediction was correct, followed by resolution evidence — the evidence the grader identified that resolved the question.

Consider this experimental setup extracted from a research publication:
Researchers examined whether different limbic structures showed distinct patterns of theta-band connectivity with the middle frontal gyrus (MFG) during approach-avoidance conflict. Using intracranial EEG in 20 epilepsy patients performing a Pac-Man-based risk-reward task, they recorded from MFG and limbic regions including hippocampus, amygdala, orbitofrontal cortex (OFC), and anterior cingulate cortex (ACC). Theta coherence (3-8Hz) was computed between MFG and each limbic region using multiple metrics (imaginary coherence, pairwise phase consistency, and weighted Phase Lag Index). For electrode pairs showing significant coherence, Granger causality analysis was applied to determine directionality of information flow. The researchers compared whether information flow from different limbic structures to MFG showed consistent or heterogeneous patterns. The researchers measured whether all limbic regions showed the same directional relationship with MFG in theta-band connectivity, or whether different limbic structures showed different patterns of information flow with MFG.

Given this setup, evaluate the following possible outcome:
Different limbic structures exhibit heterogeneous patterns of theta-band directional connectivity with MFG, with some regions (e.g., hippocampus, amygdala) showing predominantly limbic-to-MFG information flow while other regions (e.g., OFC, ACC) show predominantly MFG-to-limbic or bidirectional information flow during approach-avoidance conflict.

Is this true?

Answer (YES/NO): NO